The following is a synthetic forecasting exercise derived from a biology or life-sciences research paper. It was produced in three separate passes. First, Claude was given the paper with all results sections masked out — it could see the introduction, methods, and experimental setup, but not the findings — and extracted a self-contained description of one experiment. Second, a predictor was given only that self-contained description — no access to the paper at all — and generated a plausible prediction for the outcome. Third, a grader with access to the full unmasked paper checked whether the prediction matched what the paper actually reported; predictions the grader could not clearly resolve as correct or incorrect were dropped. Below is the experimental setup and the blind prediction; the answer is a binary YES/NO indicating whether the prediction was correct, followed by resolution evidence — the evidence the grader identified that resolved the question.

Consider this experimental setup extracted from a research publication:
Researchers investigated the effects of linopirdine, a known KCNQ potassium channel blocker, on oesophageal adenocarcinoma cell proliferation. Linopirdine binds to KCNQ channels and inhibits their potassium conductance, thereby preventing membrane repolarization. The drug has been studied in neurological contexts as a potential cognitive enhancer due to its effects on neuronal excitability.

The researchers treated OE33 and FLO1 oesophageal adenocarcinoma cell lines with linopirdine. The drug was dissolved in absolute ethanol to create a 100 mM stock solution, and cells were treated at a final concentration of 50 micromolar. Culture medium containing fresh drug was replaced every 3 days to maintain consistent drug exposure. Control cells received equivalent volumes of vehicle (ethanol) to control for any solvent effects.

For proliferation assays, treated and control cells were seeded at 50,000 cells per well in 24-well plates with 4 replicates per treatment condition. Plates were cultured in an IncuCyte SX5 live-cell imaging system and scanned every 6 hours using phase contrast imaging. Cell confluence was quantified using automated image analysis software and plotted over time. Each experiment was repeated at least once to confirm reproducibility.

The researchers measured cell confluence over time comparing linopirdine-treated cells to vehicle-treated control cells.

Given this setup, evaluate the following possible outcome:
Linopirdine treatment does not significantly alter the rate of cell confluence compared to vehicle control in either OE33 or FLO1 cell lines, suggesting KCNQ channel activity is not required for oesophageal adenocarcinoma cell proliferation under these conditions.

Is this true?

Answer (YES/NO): NO